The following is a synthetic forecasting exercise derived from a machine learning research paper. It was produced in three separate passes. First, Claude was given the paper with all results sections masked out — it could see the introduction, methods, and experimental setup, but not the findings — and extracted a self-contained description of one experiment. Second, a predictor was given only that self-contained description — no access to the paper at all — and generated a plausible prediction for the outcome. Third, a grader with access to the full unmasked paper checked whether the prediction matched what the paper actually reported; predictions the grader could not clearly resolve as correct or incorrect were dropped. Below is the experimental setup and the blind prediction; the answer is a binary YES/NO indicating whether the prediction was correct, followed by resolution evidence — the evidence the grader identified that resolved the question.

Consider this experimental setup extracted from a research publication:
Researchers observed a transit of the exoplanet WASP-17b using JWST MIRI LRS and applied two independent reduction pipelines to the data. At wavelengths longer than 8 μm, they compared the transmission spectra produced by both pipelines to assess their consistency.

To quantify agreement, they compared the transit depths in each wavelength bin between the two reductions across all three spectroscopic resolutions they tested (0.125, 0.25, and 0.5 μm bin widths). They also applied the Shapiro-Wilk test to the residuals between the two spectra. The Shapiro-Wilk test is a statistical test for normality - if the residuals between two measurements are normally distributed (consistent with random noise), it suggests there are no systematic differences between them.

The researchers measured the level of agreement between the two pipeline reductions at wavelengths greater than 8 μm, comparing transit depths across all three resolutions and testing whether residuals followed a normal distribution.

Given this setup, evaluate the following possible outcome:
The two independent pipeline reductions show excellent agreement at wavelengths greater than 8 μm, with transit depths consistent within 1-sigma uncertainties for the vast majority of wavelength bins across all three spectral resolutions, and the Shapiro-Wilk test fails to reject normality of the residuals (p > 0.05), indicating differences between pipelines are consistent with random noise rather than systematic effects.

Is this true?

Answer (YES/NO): YES